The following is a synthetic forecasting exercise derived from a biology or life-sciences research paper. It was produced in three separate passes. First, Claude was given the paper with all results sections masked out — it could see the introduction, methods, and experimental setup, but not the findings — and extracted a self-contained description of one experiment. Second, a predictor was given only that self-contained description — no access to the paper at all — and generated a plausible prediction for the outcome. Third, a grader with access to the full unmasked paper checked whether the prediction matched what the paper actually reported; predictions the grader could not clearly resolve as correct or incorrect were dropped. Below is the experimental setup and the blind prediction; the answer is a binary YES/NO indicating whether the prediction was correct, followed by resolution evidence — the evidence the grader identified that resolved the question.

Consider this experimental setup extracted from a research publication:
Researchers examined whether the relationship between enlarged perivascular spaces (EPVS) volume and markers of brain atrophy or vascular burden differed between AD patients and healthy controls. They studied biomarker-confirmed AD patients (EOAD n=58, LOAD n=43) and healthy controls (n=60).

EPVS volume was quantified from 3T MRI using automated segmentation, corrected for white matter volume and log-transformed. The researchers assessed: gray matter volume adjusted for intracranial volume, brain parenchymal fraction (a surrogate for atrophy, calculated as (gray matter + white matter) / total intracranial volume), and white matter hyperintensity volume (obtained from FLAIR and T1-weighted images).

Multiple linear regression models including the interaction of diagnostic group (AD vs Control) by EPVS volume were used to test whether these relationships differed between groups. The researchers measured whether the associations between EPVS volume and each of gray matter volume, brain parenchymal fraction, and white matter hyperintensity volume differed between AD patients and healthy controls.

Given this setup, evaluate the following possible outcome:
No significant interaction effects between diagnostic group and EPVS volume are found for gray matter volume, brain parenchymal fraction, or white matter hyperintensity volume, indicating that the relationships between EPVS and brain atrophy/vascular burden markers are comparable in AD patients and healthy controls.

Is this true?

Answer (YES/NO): YES